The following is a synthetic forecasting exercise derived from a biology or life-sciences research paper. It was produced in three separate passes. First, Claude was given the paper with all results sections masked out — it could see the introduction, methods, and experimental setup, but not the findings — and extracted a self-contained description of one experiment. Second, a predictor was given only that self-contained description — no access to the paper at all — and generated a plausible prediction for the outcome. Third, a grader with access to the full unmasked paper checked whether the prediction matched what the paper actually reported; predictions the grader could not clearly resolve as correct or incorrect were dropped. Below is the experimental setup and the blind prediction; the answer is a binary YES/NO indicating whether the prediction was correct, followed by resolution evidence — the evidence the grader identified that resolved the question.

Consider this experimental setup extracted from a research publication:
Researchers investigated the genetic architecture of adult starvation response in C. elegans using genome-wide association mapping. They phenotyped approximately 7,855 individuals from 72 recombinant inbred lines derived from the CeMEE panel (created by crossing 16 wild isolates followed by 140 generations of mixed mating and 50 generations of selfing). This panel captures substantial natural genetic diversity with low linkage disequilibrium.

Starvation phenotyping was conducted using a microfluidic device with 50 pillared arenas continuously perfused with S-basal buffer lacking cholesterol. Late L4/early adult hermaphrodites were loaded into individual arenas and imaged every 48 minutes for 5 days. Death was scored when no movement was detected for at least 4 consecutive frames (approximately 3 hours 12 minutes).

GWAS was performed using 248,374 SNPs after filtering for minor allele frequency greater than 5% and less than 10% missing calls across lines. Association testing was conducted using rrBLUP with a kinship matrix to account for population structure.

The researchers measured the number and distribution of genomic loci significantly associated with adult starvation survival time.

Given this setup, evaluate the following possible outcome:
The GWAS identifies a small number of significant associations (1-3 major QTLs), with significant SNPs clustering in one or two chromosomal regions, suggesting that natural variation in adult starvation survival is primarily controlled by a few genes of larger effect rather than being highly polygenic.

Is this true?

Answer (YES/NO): NO